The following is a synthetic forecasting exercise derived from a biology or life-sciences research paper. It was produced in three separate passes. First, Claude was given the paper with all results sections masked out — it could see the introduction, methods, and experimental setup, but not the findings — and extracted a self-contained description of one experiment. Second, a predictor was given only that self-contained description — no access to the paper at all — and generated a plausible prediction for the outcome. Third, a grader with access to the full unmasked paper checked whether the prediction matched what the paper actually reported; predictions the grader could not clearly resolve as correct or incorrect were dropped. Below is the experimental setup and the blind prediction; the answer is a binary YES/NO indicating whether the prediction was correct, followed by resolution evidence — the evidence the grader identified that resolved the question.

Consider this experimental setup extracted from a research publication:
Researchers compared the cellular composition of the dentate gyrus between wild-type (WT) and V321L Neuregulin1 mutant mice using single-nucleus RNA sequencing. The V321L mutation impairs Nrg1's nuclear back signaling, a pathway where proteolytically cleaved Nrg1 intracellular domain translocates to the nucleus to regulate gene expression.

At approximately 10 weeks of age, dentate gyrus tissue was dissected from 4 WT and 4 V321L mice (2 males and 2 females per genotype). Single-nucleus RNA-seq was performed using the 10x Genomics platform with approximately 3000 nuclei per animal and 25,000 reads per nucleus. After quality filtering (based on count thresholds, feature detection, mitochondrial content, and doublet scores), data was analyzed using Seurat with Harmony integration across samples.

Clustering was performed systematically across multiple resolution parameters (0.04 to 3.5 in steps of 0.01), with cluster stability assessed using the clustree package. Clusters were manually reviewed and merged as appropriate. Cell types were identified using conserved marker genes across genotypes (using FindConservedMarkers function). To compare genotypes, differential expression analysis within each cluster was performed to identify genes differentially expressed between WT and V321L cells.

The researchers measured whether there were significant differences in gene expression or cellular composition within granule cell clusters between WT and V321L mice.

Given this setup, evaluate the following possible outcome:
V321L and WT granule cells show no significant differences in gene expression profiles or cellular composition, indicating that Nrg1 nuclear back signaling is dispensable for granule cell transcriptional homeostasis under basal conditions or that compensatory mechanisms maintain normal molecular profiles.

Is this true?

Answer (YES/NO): NO